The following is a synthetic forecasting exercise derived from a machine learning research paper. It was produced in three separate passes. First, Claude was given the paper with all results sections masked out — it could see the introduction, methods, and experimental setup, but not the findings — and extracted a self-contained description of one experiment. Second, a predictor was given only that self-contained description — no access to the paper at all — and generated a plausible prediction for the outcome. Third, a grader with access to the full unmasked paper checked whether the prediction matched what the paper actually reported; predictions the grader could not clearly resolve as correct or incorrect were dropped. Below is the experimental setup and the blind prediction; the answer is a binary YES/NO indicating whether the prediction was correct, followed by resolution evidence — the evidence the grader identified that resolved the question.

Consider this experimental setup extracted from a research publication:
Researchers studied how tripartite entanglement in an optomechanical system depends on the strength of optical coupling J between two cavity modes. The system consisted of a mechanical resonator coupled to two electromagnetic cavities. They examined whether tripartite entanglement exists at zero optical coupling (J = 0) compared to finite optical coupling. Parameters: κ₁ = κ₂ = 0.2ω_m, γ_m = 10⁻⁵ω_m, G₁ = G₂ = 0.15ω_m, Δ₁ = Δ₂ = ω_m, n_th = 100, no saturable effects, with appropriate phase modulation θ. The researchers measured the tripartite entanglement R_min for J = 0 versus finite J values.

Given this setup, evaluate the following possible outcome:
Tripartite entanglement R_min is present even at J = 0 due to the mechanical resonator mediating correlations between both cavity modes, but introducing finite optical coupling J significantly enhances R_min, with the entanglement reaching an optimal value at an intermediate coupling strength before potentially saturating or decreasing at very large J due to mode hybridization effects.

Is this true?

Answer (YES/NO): NO